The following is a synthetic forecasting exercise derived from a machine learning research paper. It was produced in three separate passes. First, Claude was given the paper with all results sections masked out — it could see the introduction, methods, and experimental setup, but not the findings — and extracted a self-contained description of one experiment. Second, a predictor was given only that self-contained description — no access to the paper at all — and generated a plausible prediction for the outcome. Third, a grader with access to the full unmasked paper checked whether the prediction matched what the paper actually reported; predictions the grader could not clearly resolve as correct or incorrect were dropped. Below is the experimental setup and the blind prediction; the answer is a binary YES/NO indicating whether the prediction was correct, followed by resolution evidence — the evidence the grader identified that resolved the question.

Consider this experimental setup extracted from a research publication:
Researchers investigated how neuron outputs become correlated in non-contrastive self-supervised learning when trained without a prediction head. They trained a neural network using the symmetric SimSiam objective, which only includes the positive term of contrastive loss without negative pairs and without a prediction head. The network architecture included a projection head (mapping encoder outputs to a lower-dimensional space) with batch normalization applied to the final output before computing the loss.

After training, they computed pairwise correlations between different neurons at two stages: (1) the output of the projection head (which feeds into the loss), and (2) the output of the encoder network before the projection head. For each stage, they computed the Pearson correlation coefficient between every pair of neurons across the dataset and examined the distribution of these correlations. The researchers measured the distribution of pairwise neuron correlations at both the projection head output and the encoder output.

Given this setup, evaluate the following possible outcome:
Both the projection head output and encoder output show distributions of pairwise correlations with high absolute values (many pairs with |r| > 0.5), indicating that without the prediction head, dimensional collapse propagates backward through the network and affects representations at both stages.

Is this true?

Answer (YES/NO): NO